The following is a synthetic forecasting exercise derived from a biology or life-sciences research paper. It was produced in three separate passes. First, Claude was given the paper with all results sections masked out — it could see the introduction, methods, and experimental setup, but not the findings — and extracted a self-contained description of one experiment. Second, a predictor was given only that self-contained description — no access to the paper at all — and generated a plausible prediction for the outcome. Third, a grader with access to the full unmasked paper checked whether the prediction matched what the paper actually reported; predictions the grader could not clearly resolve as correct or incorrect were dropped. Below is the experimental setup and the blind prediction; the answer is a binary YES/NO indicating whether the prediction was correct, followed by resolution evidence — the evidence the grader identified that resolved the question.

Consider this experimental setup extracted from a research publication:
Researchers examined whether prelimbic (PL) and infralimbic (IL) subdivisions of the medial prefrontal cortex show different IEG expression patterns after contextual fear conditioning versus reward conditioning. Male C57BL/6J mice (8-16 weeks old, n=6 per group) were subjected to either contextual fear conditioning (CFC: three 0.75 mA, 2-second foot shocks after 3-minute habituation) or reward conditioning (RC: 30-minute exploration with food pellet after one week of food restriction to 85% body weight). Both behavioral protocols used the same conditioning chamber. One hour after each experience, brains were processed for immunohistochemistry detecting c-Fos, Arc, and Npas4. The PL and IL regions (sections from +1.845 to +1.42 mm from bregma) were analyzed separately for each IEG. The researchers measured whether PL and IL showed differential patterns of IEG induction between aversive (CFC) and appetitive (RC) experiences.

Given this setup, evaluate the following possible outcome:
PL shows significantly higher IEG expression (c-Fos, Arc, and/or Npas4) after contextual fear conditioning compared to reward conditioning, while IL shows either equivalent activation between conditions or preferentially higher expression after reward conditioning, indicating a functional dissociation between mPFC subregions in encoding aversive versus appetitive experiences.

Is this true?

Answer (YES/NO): NO